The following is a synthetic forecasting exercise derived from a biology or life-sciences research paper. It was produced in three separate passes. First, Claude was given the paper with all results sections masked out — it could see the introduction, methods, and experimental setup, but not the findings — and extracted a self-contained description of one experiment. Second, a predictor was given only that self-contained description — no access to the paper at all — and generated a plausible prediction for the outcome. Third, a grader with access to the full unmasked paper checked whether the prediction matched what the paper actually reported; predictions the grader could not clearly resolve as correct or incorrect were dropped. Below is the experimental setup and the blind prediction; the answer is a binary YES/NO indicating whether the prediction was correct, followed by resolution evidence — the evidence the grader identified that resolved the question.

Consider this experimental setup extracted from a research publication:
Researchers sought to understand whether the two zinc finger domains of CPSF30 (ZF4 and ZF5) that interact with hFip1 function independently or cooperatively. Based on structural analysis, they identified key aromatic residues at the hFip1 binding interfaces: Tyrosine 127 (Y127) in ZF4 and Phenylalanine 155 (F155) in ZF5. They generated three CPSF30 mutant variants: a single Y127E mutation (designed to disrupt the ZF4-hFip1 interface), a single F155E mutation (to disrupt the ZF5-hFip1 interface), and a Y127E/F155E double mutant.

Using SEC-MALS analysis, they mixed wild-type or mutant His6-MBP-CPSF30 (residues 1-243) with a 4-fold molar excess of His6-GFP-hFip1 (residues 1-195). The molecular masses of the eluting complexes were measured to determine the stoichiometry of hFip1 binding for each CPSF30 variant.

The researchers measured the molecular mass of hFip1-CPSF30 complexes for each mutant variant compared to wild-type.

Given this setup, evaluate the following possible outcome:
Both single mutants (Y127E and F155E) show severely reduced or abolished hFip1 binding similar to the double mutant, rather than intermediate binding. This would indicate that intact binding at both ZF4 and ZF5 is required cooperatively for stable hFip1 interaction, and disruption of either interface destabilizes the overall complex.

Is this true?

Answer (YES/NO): NO